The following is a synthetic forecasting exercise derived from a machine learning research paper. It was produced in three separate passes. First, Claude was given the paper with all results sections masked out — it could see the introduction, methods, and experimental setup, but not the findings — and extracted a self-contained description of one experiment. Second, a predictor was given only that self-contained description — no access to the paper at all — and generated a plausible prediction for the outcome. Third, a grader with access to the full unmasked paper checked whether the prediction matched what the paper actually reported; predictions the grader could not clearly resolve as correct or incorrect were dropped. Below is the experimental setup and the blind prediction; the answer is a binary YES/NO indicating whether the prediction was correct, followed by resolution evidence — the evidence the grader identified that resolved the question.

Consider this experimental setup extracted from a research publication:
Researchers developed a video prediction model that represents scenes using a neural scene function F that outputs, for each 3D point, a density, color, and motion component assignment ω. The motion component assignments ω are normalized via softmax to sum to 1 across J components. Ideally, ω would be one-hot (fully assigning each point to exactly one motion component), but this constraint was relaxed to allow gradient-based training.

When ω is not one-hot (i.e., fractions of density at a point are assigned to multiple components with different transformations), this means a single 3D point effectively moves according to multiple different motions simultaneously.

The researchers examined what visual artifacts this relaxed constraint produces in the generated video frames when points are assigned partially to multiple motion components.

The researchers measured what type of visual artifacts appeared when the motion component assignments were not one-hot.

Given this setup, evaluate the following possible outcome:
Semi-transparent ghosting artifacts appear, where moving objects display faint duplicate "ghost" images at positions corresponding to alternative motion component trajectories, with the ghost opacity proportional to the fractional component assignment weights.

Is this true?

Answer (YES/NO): YES